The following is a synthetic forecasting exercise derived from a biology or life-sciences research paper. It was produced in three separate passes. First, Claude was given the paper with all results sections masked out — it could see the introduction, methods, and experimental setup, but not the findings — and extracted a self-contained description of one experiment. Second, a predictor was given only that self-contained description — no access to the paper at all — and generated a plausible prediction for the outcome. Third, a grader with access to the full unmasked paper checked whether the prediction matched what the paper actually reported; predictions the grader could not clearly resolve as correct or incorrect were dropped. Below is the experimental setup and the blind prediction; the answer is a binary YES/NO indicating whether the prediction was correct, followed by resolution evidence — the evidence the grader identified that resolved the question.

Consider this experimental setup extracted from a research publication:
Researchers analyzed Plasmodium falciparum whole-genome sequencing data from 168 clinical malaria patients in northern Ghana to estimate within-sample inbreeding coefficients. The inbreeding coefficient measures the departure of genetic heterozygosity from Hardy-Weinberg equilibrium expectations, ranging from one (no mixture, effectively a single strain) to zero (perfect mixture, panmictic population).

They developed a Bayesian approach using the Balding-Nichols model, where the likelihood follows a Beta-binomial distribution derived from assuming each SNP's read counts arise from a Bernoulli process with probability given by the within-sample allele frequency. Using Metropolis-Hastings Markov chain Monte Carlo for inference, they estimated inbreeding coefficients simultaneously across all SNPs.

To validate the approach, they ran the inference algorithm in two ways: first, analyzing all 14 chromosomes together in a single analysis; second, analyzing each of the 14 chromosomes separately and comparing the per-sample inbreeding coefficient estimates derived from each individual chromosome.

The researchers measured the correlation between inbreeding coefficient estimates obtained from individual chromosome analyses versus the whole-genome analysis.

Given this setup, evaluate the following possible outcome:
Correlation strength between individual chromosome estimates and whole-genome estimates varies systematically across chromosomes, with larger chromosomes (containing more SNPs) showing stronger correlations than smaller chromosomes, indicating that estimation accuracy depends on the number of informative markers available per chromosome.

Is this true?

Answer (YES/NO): NO